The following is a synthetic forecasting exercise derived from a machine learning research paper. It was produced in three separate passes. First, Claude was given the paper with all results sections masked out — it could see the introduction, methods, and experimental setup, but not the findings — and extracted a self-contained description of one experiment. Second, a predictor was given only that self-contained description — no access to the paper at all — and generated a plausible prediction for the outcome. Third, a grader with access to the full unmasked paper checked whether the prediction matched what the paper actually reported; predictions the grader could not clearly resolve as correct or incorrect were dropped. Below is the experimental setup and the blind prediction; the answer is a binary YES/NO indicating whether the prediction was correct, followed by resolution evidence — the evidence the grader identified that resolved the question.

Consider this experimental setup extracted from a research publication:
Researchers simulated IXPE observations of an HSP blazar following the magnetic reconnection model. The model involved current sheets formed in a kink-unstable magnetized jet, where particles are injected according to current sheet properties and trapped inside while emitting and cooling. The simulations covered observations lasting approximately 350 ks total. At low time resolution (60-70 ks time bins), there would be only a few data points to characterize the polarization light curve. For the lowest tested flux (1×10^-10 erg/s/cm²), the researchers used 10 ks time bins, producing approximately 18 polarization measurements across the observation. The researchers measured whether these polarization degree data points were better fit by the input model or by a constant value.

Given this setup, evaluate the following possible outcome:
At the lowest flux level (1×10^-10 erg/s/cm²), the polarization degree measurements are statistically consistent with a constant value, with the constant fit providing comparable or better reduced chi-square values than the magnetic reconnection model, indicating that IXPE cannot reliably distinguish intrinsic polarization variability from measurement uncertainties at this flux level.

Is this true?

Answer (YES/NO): NO